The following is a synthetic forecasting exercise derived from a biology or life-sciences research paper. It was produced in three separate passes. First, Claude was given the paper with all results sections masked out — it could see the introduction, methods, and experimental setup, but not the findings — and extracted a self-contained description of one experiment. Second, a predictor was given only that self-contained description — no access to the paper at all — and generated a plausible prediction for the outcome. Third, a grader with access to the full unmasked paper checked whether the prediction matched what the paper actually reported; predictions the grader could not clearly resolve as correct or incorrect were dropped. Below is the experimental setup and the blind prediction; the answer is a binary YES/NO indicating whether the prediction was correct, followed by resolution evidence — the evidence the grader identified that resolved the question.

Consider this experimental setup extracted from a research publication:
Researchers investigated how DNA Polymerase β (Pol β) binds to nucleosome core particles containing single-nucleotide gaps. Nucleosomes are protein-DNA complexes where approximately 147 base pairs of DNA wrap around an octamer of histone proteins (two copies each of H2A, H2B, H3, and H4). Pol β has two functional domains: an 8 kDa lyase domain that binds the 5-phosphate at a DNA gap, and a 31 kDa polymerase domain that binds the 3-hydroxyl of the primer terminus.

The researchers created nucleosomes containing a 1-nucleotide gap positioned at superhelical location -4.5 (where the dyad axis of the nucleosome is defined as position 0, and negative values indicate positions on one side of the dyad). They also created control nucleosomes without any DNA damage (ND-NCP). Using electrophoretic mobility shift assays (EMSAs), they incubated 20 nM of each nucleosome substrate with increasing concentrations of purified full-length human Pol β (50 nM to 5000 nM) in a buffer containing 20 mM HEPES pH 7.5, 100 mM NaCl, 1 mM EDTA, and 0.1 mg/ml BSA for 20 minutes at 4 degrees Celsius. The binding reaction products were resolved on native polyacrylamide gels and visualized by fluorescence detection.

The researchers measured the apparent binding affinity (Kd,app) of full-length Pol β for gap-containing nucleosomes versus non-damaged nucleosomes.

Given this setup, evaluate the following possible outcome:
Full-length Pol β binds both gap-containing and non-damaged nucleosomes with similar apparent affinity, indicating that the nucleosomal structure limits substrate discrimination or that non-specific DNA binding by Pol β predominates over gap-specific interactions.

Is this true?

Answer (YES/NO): NO